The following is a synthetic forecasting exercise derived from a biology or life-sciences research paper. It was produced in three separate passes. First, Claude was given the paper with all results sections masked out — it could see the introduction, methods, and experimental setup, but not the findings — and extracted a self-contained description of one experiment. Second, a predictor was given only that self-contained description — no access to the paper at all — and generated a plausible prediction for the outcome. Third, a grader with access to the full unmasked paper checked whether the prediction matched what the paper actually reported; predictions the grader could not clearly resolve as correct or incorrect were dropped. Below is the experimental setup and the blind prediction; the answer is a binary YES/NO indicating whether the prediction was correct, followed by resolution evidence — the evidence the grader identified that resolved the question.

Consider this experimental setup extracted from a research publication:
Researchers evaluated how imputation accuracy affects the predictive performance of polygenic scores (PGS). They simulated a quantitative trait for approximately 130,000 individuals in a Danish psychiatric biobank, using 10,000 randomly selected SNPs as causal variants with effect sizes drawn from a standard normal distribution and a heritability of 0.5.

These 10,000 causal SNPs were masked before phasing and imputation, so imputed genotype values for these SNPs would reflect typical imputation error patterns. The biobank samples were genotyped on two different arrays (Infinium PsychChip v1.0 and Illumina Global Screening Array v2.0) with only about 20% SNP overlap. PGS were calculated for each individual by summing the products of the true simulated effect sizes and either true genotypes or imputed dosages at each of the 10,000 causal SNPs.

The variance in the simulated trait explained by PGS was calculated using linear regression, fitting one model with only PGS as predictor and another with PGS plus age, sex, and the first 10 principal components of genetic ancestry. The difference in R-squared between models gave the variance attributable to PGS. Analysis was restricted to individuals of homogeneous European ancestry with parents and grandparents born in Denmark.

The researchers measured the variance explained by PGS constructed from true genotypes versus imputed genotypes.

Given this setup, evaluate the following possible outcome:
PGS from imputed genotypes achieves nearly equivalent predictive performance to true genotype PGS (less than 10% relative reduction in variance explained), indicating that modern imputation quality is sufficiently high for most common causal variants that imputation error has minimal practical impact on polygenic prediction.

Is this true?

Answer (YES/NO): NO